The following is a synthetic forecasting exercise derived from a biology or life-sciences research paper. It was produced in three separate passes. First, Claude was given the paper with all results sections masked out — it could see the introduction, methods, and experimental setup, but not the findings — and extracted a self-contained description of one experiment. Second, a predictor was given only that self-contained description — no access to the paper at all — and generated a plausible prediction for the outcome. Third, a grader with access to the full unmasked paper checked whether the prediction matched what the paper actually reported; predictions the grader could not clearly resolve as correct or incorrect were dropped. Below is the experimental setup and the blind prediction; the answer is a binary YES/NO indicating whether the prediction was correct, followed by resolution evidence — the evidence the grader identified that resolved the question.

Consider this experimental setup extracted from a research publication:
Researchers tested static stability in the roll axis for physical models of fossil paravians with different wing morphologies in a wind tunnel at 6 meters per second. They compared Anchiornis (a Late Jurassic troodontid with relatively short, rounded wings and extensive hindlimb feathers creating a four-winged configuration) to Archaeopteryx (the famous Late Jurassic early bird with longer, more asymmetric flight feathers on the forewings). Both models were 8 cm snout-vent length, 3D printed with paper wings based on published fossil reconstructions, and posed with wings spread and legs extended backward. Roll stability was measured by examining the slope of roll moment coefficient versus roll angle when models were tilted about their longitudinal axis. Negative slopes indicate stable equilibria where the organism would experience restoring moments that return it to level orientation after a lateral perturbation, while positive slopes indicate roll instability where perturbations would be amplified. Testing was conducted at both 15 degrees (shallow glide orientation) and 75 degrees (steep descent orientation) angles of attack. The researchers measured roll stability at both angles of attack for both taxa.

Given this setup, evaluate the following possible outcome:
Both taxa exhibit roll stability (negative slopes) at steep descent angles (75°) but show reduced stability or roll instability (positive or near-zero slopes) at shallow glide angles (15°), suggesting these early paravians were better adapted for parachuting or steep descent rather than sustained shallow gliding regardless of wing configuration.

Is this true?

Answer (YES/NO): YES